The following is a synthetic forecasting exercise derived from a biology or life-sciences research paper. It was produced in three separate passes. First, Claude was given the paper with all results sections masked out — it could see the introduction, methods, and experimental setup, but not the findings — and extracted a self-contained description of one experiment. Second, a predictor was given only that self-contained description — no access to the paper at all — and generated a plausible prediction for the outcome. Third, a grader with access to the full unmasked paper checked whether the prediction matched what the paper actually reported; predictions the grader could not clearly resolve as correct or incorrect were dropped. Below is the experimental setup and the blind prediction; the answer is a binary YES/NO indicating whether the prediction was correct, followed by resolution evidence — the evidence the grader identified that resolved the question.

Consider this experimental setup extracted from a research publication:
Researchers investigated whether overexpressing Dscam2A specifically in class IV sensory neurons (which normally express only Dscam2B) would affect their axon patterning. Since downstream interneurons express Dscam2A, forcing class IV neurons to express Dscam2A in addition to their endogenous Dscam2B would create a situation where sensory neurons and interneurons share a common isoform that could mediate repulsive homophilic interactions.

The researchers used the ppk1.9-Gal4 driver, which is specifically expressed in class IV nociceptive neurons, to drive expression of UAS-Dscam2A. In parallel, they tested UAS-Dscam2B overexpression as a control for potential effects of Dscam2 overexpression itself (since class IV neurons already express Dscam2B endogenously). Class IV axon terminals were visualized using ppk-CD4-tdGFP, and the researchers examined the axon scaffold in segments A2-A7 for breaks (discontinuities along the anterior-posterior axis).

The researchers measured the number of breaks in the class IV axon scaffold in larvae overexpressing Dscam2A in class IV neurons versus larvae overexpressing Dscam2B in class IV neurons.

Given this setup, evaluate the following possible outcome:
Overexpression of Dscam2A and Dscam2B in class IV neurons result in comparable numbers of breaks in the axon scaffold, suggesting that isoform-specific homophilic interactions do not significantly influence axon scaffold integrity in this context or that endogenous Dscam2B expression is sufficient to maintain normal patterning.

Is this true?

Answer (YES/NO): YES